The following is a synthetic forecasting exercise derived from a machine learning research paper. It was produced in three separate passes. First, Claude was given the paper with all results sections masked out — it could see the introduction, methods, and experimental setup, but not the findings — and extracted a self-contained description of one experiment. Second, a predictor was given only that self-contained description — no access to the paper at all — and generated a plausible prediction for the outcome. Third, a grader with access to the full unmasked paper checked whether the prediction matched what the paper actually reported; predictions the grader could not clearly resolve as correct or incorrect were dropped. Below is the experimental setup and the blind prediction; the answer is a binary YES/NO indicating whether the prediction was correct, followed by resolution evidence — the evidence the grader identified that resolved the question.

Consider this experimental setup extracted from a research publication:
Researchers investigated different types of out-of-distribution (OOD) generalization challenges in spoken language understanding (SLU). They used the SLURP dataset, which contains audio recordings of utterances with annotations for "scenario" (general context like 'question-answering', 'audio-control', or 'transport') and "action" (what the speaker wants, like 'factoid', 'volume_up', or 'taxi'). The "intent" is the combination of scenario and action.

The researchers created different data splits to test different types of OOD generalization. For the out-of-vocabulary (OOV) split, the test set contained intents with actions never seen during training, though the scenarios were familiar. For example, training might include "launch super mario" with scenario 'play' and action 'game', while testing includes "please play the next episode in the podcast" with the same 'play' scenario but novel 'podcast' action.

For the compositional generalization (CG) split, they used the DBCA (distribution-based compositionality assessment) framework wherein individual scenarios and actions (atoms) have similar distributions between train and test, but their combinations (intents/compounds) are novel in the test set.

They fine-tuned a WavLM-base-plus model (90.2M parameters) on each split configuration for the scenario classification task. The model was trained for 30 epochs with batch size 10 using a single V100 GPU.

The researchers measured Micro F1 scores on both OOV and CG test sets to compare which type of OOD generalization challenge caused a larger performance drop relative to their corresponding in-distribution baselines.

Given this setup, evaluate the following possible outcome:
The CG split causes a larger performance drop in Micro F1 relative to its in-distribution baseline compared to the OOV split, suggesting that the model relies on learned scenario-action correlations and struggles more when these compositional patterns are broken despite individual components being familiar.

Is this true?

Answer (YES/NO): NO